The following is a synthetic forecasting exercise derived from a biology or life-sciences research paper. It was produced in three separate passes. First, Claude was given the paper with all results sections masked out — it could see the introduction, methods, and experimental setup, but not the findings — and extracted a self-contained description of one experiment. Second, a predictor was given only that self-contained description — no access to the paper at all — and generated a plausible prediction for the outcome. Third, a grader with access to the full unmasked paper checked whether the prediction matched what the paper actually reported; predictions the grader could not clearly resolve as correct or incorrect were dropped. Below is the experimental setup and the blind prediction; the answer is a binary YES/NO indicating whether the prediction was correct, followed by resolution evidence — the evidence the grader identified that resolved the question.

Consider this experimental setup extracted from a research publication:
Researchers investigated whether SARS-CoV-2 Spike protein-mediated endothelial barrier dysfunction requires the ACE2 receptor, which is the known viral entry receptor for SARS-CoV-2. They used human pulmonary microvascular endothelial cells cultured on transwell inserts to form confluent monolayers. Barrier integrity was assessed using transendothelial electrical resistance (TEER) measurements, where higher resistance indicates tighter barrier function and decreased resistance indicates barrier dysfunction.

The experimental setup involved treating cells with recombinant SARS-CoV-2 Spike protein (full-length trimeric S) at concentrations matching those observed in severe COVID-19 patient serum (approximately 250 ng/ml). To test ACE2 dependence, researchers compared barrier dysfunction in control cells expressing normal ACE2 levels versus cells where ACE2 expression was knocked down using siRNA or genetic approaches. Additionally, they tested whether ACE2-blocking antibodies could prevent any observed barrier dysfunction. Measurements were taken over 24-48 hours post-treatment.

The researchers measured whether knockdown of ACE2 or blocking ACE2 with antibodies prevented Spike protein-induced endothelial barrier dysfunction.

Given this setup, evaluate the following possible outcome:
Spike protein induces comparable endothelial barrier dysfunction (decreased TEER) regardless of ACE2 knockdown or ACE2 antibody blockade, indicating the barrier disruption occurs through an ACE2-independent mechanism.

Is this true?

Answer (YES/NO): YES